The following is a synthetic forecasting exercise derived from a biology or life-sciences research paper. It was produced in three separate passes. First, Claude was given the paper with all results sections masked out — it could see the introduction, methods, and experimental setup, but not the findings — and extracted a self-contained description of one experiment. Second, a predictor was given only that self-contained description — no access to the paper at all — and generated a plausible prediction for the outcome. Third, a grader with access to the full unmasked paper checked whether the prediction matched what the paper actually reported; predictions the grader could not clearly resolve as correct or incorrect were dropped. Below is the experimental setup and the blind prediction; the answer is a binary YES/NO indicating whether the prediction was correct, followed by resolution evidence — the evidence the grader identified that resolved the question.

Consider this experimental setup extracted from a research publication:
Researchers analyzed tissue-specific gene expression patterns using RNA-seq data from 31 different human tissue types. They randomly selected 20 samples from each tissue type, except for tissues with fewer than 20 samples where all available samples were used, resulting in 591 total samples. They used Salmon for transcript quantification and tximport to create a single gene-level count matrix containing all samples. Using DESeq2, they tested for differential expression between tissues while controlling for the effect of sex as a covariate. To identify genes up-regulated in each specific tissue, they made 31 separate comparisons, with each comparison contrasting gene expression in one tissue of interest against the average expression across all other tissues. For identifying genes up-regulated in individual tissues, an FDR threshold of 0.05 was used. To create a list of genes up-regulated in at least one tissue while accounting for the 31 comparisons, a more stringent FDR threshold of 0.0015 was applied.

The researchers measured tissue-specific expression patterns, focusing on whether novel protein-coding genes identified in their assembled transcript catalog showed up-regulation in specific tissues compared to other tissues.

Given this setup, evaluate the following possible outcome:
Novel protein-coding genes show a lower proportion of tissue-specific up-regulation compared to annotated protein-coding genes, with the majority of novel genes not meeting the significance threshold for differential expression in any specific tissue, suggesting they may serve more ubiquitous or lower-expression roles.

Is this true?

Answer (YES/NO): NO